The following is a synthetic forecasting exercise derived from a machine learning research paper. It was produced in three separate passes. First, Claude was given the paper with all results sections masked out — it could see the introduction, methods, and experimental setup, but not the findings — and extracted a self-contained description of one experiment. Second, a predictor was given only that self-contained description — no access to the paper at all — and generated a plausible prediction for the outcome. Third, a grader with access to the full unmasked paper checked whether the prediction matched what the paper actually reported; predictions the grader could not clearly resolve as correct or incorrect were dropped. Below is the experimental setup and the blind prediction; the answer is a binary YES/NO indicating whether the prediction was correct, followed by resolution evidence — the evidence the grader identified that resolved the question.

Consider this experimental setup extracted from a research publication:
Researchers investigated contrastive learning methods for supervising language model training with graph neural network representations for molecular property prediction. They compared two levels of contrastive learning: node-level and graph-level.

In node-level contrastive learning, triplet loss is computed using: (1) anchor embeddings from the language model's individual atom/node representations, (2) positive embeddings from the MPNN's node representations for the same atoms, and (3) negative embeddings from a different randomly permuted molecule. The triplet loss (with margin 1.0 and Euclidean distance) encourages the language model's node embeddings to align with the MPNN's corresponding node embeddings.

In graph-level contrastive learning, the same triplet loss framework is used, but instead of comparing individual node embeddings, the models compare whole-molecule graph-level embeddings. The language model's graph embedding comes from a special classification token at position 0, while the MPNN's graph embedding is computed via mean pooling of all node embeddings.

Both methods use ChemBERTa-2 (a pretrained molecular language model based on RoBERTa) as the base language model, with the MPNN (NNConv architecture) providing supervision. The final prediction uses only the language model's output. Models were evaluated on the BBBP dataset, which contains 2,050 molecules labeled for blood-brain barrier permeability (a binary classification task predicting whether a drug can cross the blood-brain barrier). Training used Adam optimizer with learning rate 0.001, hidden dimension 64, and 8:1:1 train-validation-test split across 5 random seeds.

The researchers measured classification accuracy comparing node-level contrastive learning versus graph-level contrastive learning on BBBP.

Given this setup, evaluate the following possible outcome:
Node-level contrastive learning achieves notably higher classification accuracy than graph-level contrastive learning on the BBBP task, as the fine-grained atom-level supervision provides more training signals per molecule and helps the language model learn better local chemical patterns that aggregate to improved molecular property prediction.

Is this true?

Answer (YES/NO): NO